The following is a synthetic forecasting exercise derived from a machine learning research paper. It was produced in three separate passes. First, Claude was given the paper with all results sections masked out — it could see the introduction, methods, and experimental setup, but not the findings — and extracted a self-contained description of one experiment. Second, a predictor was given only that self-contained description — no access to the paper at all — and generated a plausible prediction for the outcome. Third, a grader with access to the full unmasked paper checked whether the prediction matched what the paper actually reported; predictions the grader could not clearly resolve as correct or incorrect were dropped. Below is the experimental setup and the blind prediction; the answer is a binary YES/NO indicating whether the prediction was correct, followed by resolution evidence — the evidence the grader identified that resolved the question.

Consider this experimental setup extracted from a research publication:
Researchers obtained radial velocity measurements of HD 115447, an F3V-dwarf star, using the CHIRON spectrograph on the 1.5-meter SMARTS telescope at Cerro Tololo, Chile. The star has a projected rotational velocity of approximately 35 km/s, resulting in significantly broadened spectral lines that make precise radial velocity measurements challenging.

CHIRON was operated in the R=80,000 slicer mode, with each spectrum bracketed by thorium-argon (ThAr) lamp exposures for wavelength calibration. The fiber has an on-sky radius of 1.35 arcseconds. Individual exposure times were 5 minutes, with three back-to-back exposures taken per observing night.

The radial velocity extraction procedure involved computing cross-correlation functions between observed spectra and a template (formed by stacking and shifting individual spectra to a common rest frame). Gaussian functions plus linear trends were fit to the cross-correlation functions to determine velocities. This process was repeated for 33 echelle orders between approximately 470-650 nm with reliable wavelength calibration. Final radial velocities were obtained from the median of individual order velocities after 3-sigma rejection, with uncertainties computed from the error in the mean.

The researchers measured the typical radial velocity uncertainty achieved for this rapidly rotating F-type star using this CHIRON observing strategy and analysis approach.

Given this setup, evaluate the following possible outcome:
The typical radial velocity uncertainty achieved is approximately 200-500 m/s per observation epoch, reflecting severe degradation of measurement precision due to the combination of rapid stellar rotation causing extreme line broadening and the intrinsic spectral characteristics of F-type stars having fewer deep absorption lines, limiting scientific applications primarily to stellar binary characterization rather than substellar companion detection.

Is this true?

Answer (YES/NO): NO